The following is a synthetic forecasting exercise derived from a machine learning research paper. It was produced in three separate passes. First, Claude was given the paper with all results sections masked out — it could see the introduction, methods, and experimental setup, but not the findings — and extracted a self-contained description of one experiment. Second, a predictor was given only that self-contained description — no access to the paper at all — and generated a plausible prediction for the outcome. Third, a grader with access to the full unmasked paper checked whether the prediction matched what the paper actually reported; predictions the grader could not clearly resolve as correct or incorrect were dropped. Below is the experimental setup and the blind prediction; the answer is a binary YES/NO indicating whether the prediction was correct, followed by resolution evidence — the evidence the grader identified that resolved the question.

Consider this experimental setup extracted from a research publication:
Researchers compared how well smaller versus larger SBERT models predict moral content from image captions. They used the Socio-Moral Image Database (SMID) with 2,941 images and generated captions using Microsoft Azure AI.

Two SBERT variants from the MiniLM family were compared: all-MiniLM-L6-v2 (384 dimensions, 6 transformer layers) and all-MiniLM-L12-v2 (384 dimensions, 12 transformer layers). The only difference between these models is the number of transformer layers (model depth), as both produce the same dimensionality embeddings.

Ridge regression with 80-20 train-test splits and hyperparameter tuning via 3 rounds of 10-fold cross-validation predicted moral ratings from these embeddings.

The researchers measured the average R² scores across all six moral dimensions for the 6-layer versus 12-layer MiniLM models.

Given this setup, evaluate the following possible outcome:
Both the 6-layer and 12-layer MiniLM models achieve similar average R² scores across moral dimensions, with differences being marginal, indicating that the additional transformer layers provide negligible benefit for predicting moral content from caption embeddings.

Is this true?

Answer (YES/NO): YES